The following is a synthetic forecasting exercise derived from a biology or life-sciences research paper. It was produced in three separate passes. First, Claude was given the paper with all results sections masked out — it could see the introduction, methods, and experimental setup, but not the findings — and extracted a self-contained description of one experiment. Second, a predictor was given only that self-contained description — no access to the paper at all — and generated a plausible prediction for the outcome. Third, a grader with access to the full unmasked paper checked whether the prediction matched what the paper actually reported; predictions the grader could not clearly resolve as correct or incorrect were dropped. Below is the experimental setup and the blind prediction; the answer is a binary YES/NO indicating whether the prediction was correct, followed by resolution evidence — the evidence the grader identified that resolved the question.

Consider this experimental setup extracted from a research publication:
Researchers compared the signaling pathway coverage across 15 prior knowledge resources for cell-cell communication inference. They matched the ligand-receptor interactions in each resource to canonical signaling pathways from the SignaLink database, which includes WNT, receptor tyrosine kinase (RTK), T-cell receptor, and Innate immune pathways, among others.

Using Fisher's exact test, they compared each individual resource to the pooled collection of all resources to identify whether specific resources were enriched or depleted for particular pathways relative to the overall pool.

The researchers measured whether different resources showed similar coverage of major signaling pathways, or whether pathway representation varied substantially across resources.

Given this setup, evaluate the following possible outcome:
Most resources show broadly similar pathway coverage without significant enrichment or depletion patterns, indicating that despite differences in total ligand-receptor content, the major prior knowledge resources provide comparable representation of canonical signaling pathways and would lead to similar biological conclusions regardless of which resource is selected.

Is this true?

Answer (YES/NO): NO